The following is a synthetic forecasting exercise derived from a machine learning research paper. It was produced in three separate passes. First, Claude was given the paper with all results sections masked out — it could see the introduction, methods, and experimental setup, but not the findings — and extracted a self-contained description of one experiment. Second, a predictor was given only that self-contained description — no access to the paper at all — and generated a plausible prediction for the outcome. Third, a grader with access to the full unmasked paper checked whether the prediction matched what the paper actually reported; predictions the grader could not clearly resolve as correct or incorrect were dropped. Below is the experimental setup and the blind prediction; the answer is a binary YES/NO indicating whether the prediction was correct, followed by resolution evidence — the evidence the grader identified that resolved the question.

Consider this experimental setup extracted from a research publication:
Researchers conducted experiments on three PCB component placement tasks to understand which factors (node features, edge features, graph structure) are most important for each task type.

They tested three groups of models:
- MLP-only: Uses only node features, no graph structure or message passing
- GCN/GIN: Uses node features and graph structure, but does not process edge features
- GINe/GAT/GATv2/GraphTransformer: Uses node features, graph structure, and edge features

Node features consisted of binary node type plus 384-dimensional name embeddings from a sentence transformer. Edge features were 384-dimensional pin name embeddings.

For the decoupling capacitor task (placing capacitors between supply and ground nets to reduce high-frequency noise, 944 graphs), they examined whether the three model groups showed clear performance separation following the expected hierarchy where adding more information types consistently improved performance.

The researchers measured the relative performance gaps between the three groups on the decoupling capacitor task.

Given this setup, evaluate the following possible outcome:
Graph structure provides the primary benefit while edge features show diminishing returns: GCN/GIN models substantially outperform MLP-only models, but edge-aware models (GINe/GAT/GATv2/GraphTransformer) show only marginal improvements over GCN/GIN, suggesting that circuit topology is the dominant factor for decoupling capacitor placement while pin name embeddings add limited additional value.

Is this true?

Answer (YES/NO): NO